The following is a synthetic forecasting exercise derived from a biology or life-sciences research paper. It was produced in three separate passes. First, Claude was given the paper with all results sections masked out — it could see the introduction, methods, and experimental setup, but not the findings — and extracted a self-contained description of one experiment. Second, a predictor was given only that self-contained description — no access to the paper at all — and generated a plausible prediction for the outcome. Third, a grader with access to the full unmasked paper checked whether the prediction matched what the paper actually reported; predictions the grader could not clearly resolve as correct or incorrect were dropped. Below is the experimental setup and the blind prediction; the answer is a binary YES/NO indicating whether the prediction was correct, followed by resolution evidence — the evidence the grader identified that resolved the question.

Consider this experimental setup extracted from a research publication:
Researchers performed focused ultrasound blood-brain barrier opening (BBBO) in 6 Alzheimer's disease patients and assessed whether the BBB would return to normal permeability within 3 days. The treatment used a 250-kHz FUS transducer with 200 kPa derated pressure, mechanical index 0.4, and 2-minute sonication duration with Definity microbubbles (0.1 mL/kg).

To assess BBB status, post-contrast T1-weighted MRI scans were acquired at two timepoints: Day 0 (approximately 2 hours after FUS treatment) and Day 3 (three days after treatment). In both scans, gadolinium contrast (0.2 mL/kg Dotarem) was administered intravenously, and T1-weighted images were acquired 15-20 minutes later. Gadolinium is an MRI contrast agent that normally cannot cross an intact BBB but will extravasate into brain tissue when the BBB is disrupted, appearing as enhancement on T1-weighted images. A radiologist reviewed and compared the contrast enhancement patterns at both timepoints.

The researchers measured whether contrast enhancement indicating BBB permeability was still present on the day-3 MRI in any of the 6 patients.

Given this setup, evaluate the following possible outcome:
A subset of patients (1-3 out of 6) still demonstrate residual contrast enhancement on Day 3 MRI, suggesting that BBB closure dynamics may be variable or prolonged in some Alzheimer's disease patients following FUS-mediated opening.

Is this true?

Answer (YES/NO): NO